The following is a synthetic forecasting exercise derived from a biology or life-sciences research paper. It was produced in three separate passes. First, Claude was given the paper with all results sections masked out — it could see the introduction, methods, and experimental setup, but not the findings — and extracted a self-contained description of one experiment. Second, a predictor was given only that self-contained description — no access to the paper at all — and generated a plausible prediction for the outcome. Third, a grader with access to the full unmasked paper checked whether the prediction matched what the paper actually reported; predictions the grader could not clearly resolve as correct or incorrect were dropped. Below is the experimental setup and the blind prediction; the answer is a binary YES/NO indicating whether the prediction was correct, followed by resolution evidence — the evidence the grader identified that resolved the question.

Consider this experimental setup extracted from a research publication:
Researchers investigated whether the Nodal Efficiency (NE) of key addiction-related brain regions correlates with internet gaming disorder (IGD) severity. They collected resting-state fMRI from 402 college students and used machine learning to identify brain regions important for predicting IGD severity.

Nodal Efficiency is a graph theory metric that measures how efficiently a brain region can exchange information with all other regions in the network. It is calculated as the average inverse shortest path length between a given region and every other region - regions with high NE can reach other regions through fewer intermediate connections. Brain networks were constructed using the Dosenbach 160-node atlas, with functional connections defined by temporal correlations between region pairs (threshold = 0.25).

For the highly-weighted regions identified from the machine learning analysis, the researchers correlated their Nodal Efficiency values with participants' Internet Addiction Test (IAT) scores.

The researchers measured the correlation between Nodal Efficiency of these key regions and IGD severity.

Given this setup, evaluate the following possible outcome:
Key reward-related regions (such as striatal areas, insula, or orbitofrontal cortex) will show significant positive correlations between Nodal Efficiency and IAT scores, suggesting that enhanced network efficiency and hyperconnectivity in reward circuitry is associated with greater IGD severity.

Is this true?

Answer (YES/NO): NO